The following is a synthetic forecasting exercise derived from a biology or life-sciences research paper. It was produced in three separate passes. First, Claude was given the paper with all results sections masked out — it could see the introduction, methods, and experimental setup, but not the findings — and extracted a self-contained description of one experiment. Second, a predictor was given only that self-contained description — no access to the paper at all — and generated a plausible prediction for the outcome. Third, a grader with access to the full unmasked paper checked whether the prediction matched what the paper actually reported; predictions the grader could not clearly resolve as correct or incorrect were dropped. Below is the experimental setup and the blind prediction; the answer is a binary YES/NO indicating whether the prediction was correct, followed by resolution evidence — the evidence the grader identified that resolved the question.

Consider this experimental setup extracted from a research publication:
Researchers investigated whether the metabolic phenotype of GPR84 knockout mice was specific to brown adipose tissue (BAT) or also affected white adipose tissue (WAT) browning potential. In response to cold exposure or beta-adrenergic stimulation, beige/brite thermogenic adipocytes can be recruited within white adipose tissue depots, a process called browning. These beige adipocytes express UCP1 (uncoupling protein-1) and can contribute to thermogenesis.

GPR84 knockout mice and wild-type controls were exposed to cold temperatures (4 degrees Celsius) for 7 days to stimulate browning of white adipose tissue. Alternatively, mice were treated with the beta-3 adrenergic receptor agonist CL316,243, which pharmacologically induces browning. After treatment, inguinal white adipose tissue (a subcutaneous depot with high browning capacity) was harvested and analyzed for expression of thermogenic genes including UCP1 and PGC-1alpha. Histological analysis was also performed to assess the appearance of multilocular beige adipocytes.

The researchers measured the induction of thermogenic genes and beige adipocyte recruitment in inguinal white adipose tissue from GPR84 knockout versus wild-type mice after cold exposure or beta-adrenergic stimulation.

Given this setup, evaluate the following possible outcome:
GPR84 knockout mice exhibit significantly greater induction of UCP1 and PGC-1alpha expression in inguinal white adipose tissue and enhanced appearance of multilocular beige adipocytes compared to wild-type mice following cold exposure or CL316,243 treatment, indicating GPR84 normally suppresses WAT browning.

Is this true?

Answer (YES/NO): NO